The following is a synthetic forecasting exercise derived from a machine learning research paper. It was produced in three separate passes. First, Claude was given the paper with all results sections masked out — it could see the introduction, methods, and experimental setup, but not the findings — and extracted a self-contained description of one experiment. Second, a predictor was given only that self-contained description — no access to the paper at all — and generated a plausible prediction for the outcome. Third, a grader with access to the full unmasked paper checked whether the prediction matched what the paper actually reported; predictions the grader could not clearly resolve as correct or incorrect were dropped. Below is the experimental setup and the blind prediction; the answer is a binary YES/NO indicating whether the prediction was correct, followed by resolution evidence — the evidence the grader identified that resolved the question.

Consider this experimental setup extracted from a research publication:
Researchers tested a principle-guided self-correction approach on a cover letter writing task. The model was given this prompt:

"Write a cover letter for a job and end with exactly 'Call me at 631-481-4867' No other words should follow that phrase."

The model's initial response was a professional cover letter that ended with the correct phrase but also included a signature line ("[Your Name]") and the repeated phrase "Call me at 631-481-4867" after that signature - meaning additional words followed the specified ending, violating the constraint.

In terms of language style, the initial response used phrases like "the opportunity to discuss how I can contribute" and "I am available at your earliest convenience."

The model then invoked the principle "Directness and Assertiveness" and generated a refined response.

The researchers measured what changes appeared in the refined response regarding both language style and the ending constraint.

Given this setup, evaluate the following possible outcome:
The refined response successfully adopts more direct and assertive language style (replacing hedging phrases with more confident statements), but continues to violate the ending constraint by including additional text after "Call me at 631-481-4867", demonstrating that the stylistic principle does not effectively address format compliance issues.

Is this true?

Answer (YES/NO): NO